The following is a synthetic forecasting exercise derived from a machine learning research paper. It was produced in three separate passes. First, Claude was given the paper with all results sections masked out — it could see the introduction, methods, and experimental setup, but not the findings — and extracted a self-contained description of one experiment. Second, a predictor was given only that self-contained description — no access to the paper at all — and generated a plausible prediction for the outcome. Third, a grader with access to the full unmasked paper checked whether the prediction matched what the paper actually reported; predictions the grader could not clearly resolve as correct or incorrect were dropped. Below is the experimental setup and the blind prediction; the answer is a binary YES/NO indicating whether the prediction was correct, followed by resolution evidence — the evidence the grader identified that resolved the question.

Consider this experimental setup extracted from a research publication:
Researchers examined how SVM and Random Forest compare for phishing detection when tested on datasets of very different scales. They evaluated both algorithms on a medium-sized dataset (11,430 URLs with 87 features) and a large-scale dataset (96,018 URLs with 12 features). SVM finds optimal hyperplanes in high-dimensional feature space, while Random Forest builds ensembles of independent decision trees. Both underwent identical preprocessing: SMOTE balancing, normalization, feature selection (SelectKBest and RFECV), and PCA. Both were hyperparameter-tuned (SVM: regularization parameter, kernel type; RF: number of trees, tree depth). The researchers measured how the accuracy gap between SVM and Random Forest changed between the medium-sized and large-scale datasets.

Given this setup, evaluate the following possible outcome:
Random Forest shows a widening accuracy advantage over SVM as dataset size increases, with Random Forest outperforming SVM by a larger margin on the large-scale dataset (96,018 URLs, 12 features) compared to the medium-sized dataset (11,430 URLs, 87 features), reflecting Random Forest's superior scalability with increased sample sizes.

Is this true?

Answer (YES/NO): YES